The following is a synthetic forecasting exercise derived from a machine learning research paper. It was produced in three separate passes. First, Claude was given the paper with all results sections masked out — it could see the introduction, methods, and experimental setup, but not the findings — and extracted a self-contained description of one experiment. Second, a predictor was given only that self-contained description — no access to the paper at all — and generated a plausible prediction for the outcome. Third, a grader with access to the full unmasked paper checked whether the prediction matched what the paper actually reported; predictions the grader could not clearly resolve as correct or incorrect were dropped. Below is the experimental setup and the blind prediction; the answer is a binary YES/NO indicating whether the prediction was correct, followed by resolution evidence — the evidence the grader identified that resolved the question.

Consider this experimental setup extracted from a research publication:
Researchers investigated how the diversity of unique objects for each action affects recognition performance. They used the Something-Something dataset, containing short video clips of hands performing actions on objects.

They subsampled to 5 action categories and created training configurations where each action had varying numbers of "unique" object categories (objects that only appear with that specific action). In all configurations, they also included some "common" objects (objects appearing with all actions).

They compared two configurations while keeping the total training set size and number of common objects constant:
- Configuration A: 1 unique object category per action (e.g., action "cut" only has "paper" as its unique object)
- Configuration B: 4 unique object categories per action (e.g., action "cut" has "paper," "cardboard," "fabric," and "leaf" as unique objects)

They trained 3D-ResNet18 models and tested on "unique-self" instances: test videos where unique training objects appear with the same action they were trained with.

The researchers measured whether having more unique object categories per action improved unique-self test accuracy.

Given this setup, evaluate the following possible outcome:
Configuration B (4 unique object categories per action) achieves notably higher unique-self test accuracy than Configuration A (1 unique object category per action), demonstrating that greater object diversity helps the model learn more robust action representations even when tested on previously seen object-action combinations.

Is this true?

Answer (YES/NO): NO